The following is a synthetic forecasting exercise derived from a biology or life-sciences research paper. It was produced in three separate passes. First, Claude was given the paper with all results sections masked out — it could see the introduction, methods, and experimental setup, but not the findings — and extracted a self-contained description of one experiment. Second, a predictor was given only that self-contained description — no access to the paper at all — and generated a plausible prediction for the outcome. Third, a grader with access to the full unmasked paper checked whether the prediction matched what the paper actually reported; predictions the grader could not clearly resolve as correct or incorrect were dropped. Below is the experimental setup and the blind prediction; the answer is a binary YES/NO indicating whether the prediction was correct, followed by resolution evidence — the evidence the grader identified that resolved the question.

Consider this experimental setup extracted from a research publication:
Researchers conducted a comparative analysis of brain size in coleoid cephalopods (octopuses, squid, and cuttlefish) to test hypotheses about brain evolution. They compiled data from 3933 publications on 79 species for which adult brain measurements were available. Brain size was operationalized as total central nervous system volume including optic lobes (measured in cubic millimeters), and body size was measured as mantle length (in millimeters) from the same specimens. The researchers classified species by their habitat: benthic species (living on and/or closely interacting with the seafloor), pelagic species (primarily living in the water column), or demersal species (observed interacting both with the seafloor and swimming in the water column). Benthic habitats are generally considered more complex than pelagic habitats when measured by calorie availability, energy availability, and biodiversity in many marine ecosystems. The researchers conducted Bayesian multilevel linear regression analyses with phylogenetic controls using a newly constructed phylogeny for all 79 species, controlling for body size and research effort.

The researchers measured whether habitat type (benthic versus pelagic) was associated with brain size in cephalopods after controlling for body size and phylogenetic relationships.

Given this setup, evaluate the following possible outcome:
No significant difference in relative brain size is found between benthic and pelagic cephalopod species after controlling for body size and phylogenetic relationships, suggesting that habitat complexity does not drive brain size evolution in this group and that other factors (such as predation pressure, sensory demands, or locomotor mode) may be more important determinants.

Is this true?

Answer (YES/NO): NO